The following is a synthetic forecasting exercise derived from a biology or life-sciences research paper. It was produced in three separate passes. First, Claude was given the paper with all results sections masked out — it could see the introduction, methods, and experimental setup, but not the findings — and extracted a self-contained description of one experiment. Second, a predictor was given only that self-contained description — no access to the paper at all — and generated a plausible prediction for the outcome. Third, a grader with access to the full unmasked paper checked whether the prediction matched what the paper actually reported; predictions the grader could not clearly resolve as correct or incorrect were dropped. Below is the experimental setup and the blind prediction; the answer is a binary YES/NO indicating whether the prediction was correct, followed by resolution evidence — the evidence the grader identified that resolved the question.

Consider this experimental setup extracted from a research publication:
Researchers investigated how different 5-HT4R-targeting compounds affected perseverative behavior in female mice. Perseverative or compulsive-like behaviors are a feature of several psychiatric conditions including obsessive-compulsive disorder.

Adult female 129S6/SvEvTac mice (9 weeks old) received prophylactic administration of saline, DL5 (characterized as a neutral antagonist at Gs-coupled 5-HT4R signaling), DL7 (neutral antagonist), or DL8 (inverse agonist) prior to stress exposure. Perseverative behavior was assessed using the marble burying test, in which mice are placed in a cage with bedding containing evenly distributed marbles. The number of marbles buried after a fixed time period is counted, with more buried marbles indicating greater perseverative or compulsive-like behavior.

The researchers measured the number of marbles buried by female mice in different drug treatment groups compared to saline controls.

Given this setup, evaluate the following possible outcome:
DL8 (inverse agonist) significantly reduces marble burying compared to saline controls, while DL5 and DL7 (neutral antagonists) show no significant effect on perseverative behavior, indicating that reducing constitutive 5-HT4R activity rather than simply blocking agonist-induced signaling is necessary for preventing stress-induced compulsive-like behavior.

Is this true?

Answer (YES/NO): NO